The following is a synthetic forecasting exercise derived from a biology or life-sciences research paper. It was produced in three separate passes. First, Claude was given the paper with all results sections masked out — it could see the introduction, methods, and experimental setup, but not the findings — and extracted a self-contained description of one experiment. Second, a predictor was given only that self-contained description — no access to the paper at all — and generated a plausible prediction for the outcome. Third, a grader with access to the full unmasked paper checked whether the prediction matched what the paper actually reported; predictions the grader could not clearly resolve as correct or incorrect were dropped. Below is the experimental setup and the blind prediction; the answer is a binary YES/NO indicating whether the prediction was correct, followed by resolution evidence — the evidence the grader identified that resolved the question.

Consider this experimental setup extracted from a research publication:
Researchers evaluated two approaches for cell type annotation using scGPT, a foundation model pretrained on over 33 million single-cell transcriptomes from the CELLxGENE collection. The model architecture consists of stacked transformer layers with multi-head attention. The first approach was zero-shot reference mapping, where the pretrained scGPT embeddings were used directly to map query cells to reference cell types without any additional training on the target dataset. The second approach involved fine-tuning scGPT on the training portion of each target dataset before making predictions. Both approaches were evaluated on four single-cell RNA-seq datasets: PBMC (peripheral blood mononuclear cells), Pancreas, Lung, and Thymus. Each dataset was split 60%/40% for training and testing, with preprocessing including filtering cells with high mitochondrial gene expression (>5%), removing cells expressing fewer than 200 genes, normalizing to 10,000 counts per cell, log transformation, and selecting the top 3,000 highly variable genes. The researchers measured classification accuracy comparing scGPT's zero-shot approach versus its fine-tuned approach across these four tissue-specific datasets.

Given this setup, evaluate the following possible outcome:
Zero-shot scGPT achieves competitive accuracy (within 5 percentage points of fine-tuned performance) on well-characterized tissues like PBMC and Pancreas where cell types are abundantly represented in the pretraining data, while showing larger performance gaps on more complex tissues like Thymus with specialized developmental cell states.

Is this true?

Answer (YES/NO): NO